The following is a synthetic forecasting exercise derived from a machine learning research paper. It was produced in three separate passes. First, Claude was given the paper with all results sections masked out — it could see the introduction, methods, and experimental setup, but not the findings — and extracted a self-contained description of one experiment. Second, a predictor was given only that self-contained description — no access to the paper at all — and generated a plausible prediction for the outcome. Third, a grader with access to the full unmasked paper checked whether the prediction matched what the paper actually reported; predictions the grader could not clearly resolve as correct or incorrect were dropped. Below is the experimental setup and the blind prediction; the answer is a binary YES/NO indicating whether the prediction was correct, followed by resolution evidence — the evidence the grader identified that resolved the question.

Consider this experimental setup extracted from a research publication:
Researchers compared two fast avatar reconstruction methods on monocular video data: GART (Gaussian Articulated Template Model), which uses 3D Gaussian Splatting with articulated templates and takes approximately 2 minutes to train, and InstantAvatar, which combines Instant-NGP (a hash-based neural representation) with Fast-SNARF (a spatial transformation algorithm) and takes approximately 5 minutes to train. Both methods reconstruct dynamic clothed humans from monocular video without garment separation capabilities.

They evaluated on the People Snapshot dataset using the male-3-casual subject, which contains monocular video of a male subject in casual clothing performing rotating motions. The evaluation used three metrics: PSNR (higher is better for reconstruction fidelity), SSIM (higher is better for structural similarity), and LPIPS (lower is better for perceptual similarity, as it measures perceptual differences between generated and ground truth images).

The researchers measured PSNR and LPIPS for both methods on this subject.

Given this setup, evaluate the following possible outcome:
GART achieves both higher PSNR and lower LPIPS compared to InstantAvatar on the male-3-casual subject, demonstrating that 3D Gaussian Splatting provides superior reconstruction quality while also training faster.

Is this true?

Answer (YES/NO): NO